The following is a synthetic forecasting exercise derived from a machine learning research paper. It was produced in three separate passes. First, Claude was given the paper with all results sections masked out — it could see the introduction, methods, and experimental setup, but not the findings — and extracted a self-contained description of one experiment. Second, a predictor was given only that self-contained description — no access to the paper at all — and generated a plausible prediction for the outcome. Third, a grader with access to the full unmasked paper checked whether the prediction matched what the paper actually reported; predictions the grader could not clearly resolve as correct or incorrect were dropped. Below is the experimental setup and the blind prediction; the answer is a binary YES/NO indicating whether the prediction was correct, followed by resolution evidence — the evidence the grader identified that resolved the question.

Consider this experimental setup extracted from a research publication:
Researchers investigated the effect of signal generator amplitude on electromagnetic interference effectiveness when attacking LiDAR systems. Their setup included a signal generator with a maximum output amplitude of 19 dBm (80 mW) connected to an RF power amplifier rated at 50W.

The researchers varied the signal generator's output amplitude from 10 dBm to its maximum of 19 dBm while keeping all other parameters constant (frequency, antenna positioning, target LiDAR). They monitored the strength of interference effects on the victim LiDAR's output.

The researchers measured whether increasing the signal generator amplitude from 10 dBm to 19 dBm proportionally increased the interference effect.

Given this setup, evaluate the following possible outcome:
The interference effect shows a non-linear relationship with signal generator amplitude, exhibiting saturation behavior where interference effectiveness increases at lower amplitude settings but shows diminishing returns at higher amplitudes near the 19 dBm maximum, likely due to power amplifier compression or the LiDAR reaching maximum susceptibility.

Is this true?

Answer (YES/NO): YES